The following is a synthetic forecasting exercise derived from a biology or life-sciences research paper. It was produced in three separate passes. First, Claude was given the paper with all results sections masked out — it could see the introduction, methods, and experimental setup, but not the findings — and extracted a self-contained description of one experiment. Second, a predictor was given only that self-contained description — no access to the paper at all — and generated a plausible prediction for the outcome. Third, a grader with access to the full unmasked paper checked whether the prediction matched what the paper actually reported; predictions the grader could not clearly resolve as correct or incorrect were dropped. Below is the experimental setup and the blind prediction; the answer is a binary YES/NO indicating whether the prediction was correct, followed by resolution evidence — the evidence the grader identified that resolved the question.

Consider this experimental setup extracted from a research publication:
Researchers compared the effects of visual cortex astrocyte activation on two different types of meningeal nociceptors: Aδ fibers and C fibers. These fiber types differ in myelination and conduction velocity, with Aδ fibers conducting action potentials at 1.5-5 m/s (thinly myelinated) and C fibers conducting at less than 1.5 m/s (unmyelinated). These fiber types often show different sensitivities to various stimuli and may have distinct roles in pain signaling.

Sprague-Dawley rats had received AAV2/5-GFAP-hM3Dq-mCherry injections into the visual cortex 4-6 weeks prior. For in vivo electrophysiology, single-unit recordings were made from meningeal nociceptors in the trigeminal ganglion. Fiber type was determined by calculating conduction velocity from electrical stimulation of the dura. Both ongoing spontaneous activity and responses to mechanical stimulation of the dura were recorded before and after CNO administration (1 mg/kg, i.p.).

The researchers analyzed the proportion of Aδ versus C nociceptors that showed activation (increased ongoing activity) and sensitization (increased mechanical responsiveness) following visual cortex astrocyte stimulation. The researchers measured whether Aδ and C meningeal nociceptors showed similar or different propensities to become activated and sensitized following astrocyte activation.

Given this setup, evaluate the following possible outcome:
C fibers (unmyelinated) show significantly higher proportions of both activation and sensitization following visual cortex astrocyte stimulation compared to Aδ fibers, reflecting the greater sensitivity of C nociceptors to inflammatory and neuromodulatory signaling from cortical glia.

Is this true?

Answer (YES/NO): NO